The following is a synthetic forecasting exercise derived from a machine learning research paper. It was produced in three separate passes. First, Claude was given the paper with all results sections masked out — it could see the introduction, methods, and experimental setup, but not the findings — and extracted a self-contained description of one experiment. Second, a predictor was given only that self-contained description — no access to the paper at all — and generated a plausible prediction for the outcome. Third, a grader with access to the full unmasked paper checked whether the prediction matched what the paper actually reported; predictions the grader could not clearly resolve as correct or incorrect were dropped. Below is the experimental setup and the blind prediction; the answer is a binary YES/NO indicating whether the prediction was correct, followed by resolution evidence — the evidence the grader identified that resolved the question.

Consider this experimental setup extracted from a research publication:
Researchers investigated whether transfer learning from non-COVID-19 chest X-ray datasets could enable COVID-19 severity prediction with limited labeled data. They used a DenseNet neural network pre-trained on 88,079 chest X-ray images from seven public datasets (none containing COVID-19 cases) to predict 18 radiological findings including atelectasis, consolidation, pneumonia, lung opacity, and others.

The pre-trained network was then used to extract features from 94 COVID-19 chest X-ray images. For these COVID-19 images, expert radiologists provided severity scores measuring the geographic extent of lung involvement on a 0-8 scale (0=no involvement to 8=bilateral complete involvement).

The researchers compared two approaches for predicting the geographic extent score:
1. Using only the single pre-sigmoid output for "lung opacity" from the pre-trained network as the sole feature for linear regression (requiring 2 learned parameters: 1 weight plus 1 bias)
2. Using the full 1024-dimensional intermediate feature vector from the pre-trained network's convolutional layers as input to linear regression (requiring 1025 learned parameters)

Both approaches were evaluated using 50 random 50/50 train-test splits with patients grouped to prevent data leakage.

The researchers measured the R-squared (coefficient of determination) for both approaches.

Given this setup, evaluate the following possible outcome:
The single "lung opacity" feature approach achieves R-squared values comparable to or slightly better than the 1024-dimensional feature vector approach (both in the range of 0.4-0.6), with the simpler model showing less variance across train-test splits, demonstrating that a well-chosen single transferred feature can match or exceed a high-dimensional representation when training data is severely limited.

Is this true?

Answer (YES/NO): NO